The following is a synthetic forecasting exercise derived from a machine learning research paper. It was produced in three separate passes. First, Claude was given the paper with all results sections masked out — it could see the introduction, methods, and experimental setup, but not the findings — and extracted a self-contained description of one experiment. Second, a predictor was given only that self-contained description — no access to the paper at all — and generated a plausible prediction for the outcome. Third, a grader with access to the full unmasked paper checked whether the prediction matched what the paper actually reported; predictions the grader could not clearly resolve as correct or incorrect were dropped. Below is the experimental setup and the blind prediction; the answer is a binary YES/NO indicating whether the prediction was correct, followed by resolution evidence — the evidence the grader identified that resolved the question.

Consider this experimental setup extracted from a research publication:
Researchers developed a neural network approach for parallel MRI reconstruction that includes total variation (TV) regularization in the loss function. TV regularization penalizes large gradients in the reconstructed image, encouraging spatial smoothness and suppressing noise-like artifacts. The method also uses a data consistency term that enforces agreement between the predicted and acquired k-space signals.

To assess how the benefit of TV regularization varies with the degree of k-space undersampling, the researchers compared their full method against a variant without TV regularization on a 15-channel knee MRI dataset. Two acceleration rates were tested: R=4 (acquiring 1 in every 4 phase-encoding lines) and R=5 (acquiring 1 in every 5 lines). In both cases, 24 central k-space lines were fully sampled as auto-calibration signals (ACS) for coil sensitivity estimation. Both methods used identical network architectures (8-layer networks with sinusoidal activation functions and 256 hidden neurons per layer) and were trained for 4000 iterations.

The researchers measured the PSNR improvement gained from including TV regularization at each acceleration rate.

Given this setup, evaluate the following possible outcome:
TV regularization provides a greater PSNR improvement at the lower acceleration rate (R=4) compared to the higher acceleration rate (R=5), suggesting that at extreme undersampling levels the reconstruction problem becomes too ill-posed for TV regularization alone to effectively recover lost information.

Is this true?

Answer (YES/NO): NO